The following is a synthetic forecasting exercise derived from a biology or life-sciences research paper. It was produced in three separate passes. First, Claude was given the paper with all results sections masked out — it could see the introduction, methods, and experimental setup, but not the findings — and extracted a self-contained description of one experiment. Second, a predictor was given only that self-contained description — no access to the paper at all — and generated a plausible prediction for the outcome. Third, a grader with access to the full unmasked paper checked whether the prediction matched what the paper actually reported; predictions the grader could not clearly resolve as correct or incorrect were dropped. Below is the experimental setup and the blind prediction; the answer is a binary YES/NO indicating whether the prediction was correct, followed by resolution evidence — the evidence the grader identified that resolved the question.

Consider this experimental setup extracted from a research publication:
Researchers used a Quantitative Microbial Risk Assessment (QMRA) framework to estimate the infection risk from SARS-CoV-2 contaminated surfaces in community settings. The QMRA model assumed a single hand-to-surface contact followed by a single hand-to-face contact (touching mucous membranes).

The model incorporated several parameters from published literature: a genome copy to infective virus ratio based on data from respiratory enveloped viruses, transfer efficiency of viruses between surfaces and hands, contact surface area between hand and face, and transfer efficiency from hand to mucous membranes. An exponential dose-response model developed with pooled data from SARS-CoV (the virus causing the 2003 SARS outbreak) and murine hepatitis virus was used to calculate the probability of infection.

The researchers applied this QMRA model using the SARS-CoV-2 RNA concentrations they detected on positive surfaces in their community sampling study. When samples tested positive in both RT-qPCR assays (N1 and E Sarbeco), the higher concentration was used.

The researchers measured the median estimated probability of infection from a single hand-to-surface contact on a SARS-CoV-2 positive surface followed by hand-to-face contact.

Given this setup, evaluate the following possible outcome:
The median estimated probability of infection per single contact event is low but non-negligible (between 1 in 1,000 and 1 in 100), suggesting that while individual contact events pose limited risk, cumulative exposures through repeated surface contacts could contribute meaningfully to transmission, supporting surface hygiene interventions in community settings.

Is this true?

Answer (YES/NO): NO